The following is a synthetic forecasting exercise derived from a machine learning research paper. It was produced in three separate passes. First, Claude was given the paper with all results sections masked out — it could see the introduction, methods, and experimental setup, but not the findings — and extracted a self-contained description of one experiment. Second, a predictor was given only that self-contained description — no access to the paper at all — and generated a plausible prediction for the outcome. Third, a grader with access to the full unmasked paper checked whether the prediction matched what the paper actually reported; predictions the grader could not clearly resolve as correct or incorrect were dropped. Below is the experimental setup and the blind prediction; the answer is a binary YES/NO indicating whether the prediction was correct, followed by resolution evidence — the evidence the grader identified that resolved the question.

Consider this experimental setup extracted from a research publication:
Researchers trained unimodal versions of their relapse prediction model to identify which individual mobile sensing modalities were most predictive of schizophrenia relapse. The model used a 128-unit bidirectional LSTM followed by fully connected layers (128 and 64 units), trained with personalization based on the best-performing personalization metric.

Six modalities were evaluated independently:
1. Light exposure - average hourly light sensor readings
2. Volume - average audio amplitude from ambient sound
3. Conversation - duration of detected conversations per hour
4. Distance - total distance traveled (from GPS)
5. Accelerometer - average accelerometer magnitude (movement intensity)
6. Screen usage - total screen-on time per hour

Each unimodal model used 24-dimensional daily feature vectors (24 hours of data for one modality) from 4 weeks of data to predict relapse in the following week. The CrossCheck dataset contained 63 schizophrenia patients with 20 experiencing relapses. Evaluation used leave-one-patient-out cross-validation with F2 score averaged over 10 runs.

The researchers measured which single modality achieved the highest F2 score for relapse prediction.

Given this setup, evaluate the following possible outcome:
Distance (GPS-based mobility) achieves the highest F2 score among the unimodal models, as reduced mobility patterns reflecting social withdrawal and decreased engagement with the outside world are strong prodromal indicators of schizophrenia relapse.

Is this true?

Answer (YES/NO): NO